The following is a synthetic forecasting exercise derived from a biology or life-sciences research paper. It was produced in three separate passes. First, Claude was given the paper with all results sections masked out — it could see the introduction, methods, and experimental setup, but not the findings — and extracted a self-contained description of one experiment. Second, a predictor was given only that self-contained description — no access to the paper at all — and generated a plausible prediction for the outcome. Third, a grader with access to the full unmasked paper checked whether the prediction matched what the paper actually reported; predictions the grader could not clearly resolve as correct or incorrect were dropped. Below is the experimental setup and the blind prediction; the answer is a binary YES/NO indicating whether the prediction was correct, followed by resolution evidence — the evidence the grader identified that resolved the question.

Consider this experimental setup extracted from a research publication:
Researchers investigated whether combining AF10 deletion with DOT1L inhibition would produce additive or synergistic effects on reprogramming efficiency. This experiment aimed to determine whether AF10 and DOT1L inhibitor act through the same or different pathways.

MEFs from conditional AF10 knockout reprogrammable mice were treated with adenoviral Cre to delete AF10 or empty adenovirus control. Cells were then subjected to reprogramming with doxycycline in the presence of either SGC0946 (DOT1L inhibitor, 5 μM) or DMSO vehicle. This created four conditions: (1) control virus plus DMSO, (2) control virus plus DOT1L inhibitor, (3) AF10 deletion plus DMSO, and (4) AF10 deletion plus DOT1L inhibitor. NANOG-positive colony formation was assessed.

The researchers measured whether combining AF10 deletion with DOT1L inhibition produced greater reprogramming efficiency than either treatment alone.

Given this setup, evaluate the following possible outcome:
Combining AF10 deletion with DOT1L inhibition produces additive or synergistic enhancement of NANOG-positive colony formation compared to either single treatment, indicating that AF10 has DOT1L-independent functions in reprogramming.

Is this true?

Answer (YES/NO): NO